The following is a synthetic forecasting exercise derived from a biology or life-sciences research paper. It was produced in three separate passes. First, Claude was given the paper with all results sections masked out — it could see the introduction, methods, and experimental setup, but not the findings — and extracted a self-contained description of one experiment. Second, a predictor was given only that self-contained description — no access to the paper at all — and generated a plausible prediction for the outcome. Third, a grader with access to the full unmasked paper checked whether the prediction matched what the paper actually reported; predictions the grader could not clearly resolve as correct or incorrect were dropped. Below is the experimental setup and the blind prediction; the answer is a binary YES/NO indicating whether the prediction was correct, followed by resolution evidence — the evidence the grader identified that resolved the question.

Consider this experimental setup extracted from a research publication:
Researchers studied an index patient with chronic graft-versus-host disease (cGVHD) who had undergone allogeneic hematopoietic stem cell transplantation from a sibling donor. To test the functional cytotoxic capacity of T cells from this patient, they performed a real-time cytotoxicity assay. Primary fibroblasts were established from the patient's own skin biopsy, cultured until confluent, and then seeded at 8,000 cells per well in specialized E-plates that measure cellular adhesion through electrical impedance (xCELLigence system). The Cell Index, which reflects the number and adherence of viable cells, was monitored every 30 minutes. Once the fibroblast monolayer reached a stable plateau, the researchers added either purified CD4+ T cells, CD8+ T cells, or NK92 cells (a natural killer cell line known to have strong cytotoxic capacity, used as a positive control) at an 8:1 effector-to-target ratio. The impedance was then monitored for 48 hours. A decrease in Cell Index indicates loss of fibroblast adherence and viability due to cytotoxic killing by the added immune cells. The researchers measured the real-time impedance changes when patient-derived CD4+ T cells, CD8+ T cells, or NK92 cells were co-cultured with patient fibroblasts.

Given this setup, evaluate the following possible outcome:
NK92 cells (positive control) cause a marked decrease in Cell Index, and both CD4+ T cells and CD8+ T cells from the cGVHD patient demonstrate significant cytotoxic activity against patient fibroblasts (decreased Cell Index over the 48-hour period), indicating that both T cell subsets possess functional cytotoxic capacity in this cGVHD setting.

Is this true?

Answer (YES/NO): NO